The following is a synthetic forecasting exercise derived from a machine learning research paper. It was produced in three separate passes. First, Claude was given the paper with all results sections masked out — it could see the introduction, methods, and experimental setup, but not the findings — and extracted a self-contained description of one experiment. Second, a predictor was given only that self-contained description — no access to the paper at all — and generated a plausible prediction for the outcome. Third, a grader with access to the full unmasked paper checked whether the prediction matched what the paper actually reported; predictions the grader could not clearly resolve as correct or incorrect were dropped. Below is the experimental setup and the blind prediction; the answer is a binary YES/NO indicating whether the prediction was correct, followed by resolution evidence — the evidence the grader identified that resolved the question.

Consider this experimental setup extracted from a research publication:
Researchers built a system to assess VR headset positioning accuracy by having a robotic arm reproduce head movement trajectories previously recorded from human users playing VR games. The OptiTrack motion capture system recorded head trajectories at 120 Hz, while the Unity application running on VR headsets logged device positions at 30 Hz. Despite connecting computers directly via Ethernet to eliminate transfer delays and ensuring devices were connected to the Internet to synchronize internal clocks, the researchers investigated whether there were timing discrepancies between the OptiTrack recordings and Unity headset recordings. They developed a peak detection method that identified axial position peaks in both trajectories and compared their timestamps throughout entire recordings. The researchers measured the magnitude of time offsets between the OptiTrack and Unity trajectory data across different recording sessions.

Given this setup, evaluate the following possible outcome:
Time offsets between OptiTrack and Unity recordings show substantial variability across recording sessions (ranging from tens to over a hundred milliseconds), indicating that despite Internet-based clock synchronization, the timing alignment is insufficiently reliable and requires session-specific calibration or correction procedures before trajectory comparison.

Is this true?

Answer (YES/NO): YES